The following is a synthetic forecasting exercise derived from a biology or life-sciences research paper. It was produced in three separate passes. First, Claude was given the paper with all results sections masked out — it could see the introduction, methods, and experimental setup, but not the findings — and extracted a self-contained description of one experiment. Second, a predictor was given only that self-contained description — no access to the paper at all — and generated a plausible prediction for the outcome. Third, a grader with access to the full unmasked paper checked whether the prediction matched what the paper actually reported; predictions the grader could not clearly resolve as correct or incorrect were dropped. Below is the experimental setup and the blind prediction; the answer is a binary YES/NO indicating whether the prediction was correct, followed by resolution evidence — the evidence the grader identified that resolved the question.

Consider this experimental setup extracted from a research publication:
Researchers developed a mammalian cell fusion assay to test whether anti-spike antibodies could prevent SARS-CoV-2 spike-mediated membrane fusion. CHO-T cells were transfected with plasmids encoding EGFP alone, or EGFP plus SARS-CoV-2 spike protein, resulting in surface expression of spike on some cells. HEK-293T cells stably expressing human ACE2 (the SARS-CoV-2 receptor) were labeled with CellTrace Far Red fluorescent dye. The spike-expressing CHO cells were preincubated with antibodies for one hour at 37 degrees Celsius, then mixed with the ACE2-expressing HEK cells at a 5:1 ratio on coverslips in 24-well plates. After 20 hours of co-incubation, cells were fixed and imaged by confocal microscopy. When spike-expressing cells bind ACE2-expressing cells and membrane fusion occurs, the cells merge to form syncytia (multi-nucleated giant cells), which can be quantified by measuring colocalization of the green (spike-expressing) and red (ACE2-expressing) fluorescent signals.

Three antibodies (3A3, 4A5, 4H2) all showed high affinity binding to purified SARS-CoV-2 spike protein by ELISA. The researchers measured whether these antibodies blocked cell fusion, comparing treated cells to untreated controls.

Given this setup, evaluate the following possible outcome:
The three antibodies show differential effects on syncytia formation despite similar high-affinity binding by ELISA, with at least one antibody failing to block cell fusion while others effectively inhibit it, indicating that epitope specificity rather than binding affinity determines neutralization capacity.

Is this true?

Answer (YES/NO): YES